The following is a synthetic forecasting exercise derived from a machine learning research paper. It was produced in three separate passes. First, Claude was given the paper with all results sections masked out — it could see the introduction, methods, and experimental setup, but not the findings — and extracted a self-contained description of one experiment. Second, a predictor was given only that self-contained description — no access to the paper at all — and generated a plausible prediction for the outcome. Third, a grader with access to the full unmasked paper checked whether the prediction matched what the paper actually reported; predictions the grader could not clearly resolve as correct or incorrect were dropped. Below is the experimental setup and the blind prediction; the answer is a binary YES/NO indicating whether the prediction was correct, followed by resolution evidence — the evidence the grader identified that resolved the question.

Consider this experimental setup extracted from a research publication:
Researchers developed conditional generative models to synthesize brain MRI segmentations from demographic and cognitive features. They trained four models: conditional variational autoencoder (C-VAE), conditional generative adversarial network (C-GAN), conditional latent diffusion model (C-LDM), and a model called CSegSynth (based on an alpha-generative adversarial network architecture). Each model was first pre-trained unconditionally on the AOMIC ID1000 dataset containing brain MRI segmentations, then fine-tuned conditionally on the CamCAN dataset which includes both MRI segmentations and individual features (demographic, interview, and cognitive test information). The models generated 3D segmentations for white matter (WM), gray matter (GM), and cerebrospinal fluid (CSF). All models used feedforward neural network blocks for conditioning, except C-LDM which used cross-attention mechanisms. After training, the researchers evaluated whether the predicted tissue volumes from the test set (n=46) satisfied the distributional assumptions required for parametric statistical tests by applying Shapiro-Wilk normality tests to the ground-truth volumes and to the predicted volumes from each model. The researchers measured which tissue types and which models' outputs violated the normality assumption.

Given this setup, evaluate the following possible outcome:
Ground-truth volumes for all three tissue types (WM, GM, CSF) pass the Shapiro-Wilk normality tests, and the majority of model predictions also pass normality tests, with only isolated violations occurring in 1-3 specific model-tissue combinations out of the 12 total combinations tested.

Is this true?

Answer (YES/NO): NO